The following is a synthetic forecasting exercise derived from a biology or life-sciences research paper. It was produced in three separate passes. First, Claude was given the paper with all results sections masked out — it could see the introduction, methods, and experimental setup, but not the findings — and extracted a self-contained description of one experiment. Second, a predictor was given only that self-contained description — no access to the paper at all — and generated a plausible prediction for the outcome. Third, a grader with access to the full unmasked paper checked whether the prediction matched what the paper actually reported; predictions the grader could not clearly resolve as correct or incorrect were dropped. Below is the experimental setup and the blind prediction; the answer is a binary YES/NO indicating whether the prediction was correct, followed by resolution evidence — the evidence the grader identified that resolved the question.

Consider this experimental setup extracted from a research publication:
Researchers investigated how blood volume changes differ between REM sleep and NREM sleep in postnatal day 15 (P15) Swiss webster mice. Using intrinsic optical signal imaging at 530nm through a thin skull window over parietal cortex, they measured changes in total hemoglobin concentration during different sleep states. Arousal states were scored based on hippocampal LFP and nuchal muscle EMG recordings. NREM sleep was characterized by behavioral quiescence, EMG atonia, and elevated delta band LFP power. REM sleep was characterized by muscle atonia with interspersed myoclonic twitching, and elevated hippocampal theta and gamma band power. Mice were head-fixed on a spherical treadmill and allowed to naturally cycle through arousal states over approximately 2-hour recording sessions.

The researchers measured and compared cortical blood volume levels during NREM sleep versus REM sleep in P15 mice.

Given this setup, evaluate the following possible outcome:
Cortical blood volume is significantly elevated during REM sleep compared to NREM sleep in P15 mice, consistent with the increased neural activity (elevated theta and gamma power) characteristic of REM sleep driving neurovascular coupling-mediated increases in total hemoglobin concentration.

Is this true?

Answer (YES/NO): YES